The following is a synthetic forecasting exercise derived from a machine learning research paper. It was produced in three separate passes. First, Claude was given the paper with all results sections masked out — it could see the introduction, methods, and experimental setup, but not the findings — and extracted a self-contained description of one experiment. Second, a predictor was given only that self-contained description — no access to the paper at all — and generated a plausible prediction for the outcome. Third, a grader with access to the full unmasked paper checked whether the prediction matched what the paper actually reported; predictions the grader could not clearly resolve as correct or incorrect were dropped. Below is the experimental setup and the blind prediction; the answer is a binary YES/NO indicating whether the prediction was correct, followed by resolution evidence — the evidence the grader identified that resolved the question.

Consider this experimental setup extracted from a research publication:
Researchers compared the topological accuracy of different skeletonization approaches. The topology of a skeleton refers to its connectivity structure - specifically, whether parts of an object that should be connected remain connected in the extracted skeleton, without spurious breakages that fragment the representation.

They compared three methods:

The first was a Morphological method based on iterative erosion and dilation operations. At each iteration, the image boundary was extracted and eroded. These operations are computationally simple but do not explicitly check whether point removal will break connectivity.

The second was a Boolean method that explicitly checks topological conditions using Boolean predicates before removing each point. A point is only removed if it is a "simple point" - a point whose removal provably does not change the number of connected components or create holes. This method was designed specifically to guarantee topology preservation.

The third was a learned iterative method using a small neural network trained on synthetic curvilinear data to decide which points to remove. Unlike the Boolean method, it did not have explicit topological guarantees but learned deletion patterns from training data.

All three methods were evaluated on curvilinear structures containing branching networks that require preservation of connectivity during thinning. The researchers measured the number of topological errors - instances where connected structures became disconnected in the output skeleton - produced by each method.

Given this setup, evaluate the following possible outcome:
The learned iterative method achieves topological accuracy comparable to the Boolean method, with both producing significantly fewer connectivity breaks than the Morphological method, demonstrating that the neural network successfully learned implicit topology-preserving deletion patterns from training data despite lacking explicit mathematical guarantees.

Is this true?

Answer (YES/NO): NO